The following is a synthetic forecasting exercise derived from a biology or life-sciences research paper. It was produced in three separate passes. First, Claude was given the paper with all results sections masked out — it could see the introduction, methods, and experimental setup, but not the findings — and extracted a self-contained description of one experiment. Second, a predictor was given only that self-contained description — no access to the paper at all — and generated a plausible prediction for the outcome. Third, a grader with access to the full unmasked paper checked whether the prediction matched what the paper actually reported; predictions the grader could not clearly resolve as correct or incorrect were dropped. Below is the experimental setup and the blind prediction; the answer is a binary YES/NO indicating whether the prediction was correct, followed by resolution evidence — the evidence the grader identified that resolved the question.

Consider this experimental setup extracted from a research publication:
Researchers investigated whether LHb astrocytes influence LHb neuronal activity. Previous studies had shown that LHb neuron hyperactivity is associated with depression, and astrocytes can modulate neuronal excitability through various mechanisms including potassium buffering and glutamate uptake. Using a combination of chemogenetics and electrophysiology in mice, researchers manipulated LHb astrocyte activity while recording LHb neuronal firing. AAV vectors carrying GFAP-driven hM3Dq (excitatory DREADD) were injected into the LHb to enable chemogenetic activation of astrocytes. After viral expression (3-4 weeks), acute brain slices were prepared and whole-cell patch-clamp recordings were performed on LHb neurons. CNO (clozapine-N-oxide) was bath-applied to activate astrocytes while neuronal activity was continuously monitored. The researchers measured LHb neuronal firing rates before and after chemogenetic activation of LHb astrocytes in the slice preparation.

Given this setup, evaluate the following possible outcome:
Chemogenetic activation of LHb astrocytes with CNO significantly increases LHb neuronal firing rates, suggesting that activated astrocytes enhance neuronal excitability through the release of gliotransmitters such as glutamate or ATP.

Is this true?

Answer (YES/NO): YES